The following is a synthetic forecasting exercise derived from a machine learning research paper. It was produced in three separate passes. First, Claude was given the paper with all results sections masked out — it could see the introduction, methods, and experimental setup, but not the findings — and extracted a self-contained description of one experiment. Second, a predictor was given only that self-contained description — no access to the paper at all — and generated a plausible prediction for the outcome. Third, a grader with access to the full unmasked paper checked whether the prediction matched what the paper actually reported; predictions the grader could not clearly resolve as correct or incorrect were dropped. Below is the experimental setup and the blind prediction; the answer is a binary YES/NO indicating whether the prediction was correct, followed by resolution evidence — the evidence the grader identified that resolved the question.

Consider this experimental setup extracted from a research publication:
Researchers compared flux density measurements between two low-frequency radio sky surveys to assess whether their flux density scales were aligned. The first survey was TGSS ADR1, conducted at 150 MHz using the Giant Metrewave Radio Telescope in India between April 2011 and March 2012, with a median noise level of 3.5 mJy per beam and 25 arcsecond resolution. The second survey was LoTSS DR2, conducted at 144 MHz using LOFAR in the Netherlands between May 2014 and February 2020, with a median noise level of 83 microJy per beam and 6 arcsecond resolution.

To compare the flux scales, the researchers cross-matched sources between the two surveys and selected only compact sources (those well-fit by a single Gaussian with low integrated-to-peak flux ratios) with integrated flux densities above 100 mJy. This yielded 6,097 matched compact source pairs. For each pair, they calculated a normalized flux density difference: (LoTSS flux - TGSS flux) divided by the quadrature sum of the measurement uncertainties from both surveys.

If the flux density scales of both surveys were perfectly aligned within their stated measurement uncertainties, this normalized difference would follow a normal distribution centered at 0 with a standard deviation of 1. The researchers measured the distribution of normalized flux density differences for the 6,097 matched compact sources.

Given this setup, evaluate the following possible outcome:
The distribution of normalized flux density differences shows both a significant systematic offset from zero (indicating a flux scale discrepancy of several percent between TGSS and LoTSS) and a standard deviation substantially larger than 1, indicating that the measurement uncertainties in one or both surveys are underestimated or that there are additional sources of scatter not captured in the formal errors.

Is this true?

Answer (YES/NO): NO